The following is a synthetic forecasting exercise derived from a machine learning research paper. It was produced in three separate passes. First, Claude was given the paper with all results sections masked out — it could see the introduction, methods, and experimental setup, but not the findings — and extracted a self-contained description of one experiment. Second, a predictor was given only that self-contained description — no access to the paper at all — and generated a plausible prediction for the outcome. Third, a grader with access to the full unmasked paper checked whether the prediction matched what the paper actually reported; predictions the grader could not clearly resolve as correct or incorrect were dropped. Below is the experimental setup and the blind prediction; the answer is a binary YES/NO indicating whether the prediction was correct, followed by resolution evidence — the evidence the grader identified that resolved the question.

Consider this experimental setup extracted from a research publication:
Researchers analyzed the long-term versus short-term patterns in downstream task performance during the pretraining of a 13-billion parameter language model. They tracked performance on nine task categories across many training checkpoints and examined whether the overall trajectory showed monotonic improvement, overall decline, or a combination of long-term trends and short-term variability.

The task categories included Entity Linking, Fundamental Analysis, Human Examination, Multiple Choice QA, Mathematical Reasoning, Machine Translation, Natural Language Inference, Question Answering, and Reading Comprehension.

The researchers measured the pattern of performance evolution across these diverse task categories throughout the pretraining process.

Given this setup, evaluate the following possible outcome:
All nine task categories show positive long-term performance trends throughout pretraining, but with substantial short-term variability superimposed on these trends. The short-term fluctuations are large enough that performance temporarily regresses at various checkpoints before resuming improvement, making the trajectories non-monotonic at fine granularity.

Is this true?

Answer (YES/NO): NO